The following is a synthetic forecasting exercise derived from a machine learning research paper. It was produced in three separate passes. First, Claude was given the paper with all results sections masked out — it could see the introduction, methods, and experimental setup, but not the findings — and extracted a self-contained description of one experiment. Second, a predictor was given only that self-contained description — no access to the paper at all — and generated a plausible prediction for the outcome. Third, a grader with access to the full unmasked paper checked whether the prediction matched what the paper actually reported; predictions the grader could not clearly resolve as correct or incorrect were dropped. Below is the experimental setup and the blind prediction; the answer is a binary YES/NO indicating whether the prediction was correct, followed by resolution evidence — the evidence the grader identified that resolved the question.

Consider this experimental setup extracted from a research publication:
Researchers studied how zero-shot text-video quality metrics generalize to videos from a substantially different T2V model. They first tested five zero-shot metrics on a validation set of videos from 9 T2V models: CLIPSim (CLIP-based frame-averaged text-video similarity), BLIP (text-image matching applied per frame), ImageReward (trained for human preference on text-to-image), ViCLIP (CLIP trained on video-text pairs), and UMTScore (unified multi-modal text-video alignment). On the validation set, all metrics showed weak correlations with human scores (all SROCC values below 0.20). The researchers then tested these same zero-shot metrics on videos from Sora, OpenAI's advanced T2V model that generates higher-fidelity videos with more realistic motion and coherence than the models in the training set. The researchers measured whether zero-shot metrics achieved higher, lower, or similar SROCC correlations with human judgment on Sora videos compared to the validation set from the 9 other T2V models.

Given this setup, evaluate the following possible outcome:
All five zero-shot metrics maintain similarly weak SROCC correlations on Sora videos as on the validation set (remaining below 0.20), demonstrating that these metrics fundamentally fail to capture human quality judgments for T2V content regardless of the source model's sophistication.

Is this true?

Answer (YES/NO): NO